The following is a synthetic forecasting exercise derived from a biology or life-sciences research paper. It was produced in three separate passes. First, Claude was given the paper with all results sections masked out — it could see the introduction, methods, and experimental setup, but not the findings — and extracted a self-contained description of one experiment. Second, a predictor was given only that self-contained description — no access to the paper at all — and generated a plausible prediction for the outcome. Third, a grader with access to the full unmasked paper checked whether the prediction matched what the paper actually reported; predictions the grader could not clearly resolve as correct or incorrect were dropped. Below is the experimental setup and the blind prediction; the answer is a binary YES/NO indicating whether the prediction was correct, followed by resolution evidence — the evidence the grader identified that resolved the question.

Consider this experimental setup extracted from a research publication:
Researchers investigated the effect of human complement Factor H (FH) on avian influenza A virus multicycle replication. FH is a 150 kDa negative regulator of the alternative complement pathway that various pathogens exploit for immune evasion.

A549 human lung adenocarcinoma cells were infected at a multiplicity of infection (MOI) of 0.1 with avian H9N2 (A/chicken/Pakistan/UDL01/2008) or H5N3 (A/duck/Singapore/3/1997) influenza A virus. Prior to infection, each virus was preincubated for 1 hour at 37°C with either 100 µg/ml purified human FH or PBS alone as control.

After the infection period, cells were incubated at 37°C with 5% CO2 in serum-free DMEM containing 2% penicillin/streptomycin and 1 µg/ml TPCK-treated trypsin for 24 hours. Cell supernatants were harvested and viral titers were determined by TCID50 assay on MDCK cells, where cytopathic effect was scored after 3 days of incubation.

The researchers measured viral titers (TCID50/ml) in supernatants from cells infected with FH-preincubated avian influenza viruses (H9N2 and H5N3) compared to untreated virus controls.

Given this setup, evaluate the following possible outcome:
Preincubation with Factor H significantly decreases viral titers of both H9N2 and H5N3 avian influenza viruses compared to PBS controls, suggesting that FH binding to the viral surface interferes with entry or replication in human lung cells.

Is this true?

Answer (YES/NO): NO